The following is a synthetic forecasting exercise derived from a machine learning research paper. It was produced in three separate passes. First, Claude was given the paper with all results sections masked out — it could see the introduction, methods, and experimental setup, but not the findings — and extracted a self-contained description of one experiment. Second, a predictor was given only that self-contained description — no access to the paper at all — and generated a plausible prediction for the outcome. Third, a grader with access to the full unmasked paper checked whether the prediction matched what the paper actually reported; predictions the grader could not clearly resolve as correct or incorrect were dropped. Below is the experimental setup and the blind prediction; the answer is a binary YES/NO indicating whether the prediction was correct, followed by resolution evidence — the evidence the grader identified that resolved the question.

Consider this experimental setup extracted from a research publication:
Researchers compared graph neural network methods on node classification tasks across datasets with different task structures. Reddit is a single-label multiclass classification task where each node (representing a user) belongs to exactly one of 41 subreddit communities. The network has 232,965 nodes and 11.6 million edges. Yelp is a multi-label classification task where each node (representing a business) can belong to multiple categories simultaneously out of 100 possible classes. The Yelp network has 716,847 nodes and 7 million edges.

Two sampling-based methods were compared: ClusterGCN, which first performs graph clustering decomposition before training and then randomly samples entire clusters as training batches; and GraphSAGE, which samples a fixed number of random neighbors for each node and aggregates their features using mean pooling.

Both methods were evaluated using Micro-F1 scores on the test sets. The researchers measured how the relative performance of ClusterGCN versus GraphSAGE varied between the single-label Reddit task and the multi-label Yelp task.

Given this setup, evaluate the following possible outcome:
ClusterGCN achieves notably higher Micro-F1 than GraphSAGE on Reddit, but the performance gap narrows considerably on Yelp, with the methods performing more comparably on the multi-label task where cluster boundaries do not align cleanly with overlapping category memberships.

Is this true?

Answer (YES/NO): NO